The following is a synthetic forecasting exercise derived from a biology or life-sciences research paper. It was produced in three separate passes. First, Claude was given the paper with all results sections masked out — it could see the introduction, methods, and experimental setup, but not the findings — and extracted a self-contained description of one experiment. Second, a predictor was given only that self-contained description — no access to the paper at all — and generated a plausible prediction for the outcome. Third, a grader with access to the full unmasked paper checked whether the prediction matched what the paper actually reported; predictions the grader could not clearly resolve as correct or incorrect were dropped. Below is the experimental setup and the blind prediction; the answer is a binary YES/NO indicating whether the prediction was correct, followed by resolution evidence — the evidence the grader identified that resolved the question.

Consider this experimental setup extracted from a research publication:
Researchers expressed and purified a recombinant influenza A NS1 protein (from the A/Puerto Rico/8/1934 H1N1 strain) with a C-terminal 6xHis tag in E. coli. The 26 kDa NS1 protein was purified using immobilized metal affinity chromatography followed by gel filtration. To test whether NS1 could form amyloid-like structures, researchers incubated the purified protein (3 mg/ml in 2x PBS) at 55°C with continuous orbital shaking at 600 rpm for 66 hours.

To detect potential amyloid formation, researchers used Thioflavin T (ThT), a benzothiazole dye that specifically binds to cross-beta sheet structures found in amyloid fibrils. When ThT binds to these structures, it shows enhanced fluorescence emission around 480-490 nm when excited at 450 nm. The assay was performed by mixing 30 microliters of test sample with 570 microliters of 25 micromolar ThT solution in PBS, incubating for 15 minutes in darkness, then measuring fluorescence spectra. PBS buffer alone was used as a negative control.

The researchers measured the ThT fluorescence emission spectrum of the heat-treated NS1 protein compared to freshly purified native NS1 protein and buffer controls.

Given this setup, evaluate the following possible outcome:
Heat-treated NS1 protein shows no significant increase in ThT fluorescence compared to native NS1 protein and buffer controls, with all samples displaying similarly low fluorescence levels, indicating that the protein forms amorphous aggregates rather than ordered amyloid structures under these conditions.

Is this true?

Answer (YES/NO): NO